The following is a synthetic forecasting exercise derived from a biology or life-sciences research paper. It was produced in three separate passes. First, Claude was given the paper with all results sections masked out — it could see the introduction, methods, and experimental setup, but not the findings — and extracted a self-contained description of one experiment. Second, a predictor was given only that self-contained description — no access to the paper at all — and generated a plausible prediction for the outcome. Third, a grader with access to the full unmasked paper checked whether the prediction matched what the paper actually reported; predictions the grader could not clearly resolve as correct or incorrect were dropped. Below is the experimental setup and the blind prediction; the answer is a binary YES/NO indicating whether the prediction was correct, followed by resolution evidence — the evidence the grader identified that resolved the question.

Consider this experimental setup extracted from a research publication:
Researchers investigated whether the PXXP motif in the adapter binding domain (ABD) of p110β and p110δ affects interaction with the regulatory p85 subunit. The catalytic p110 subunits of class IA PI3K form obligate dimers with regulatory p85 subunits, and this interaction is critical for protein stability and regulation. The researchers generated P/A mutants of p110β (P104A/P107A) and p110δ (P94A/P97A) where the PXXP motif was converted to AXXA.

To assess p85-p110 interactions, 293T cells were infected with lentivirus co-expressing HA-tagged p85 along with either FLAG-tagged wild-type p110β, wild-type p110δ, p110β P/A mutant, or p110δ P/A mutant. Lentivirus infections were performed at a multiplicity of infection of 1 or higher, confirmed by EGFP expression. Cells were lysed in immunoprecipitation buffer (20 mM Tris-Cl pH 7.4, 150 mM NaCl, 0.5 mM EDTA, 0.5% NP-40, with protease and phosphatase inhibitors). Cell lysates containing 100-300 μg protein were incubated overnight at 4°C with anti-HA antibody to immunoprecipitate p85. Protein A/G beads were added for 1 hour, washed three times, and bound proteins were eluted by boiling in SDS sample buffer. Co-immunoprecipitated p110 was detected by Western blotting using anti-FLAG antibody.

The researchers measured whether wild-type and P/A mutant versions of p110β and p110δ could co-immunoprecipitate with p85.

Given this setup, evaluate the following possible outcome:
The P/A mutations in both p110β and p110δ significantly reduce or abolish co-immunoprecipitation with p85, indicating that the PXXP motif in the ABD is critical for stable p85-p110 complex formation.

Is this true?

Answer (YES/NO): YES